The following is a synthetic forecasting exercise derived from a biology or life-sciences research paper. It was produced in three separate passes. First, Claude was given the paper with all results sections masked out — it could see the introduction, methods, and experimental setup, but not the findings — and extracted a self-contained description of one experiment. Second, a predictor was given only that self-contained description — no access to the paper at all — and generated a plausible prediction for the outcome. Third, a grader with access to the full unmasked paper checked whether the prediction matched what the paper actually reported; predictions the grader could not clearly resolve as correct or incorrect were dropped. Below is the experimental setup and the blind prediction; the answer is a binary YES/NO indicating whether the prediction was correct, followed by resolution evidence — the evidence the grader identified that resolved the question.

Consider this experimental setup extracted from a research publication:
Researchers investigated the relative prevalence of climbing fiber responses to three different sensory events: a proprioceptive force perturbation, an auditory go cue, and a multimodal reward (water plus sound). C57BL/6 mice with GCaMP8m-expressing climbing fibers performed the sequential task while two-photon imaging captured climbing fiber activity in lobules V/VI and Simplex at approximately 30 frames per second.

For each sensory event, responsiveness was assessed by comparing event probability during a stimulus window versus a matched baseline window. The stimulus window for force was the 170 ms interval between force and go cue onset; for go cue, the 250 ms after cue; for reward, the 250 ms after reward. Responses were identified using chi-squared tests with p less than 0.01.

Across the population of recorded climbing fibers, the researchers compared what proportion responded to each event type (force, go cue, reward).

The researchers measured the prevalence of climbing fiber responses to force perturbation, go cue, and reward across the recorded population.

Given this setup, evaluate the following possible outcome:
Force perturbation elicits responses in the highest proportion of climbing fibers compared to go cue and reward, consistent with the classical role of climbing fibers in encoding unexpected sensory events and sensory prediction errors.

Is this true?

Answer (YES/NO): NO